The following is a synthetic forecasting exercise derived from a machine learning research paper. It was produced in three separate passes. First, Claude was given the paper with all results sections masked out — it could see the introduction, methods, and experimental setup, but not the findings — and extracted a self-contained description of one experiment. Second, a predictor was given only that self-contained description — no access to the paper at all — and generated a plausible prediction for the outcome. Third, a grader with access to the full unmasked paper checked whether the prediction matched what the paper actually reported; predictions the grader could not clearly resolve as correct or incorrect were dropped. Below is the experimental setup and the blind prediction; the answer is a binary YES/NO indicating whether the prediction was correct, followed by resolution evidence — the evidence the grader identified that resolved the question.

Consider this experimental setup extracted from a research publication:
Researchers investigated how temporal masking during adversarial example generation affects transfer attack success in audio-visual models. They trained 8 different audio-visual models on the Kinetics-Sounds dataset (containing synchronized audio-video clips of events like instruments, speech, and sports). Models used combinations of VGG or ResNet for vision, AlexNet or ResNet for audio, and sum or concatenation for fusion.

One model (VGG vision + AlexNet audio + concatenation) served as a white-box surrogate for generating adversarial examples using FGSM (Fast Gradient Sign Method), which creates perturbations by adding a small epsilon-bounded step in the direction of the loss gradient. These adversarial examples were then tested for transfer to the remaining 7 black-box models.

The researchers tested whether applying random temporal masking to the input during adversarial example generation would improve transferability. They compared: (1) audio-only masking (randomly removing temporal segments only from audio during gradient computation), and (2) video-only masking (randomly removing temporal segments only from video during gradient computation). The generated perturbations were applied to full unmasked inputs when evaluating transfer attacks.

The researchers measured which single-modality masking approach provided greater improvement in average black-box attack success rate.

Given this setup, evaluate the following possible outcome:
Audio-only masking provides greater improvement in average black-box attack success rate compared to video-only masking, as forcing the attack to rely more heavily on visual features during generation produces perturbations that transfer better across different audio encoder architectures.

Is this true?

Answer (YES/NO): NO